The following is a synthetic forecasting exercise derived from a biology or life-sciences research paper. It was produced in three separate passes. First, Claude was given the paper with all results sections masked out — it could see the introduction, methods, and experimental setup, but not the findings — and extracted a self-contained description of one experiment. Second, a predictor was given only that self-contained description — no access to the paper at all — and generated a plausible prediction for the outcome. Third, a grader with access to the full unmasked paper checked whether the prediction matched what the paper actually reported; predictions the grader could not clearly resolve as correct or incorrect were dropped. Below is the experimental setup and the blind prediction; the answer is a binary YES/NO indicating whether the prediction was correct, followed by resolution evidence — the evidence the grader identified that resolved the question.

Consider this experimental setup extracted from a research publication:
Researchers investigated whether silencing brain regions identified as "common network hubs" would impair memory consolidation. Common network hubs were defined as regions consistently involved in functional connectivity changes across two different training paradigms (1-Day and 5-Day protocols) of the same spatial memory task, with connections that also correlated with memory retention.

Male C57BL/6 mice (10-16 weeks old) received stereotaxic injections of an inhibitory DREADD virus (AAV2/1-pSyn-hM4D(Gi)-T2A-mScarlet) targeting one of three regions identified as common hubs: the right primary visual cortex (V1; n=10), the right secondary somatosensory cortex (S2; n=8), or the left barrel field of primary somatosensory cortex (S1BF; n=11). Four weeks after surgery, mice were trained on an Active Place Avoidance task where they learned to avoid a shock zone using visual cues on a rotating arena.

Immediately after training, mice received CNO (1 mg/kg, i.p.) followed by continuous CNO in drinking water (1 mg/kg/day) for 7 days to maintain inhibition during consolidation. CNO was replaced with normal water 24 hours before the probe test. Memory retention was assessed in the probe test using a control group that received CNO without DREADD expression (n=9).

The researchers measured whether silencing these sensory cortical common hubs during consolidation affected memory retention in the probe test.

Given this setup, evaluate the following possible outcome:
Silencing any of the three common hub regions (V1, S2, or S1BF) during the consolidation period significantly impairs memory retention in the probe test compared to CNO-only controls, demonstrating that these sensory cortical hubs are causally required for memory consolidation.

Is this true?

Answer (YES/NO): YES